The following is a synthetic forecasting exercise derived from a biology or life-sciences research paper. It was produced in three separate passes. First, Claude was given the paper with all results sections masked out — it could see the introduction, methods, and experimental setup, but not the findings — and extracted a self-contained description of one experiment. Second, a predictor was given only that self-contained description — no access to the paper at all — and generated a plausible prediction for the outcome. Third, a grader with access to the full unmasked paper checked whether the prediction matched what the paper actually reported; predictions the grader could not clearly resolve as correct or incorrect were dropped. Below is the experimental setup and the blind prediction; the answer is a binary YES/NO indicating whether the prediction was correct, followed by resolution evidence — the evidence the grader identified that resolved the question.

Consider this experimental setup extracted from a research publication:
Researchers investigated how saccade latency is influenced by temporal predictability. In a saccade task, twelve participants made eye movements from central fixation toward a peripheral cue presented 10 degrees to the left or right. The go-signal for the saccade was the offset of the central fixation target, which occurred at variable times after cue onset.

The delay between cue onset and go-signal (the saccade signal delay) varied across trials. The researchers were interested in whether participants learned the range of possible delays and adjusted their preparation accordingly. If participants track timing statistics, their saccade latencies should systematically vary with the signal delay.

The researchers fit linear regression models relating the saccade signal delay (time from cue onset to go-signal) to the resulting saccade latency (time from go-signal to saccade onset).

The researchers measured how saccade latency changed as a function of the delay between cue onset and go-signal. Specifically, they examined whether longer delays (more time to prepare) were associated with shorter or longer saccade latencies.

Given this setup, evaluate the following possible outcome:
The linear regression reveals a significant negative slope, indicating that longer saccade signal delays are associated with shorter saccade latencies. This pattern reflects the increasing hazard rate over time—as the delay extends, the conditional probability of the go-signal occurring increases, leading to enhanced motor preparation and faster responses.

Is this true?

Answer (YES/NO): YES